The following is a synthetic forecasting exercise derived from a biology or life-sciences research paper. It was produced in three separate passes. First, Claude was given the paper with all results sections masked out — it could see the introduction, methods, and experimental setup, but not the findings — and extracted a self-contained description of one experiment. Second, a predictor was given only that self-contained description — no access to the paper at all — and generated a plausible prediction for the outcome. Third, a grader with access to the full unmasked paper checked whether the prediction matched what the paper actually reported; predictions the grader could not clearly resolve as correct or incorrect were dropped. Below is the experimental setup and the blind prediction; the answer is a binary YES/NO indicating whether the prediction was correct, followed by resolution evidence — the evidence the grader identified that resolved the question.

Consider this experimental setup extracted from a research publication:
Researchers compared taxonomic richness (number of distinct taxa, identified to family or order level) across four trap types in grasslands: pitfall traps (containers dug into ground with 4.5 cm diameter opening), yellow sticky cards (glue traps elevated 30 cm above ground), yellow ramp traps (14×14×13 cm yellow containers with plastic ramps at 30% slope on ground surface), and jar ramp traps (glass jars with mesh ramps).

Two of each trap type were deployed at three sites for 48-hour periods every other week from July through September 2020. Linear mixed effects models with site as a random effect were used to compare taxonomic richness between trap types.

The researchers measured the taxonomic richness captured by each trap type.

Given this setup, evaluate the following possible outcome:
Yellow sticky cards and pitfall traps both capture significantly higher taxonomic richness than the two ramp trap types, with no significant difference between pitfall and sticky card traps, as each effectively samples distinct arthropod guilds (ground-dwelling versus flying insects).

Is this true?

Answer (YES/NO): NO